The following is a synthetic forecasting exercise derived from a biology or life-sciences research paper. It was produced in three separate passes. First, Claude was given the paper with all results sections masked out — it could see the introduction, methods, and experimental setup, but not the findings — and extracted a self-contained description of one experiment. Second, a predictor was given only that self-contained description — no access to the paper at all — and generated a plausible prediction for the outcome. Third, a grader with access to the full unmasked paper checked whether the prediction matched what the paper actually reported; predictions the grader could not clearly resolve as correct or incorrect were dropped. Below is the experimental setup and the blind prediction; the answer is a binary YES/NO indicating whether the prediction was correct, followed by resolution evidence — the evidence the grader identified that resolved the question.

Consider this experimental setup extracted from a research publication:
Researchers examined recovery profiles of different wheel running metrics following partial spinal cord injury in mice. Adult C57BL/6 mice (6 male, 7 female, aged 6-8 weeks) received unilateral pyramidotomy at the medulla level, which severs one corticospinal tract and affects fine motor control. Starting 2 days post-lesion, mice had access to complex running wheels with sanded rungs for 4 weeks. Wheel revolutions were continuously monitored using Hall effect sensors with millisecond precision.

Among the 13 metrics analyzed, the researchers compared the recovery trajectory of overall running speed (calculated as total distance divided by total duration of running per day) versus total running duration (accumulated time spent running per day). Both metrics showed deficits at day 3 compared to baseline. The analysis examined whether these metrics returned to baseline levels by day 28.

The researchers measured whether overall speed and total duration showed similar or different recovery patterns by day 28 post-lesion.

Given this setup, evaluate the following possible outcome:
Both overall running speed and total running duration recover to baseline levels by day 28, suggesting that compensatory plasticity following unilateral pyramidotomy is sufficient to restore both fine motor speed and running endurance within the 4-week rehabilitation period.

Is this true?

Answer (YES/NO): NO